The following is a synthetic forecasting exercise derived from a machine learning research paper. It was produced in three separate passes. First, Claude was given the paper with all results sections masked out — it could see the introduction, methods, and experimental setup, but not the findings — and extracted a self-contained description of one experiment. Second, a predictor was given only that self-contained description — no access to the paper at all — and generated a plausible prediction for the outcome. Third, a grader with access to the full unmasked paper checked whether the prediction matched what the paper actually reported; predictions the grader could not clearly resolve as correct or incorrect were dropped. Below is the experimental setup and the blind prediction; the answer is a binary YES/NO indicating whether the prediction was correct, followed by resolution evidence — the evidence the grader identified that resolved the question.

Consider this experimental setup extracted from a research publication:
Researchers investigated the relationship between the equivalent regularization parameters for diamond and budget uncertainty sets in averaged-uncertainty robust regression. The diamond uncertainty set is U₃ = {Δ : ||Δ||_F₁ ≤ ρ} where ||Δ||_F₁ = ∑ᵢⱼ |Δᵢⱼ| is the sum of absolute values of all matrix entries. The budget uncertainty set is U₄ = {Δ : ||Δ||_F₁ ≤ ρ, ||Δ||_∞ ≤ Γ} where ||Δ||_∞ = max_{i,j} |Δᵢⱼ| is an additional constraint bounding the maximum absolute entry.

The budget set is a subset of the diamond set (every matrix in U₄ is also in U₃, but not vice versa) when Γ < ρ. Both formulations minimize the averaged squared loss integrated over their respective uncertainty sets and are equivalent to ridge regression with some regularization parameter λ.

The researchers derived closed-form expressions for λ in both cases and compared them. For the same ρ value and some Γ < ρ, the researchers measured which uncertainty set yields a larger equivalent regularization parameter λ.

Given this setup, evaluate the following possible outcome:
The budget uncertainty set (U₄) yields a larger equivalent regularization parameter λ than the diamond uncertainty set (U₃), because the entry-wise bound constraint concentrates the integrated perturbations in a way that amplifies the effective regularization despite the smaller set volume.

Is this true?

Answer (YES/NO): NO